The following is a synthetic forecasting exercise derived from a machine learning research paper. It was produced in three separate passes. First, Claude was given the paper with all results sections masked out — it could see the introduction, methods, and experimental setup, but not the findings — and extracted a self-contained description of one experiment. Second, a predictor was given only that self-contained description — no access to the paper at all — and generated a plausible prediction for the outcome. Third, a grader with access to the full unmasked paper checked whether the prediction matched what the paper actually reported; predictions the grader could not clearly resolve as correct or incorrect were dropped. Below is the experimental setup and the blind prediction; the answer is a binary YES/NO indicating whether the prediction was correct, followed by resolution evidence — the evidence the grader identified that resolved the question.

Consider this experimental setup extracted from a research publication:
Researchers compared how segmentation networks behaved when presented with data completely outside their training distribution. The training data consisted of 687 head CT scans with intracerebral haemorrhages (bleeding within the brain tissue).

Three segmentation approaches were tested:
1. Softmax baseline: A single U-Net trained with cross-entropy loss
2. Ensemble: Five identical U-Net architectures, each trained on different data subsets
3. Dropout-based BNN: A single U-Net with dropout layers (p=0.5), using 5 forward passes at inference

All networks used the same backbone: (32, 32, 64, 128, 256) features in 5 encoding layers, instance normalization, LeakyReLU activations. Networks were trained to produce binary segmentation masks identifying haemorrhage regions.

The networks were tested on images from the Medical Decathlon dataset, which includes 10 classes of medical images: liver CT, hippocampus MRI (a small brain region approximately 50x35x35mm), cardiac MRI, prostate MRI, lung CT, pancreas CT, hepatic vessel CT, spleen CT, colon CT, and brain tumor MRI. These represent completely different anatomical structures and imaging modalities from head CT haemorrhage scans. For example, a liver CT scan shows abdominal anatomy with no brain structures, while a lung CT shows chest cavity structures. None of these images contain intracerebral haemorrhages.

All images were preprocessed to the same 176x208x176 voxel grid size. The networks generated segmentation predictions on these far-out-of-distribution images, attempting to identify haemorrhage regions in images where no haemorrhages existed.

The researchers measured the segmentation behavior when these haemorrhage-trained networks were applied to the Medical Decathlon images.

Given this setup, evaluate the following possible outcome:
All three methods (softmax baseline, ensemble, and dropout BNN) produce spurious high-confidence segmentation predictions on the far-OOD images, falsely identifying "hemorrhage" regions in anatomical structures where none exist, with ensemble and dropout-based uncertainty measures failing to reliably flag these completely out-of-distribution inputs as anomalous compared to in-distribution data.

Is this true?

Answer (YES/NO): YES